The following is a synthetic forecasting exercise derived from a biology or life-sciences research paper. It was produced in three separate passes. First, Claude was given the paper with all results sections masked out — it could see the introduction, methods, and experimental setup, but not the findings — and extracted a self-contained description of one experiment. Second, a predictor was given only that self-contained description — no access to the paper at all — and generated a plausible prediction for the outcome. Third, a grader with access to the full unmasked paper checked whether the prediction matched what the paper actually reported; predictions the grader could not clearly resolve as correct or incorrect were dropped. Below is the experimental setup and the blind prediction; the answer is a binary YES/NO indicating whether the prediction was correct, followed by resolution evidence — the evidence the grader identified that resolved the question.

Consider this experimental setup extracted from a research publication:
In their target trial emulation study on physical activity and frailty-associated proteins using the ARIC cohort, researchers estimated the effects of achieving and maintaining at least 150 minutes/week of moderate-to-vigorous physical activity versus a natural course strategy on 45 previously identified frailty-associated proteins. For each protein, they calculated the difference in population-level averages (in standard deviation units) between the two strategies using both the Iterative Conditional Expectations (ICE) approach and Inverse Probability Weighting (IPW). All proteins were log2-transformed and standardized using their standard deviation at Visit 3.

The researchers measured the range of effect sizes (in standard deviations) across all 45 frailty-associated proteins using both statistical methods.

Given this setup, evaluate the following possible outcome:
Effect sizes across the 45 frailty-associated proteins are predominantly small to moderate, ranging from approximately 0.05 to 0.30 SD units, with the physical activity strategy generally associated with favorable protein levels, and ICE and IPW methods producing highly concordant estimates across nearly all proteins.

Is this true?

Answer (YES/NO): NO